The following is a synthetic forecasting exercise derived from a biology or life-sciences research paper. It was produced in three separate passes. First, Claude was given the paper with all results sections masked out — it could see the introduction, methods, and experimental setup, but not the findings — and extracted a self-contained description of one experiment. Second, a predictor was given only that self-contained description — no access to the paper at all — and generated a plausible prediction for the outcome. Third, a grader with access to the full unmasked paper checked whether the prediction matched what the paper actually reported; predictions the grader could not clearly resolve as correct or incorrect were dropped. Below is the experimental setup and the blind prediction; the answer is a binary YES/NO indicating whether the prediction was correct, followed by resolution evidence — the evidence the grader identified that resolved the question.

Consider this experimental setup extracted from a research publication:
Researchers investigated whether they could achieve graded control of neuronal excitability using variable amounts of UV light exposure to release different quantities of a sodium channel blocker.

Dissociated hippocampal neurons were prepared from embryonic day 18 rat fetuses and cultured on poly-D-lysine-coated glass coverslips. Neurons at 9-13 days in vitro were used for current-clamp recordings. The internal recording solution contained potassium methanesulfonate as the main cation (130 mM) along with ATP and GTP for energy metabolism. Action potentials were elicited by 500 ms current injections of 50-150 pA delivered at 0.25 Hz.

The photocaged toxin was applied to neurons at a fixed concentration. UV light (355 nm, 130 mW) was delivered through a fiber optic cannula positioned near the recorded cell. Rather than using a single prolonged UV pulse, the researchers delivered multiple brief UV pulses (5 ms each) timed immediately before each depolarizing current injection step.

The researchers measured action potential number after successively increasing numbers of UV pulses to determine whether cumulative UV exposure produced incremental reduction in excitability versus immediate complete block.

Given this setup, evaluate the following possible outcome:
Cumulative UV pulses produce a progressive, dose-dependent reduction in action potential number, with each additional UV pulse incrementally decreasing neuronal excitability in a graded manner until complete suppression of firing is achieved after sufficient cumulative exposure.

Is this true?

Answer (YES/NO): YES